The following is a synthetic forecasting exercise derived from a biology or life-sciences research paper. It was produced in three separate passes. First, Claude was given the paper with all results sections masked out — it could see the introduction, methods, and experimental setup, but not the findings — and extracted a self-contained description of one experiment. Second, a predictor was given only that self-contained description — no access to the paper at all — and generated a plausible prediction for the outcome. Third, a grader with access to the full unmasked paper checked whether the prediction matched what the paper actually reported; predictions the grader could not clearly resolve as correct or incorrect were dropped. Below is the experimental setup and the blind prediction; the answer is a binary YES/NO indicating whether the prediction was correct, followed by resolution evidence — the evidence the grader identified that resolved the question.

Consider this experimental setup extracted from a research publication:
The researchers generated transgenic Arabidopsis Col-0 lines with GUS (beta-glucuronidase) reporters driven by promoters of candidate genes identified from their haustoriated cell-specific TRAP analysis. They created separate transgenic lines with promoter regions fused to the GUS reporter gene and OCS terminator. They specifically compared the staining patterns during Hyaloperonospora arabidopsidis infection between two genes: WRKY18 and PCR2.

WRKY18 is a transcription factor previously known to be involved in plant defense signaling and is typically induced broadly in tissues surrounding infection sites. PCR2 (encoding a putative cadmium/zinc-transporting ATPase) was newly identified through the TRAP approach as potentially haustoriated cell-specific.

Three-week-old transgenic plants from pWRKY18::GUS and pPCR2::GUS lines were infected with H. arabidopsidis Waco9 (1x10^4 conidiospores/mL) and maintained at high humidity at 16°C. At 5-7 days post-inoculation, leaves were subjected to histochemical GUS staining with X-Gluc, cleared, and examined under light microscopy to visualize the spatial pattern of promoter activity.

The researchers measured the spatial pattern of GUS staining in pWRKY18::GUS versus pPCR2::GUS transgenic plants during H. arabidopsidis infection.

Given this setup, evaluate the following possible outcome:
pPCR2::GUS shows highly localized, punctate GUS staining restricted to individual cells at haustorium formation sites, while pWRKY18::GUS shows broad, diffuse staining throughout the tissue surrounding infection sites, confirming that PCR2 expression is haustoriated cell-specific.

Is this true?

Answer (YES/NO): NO